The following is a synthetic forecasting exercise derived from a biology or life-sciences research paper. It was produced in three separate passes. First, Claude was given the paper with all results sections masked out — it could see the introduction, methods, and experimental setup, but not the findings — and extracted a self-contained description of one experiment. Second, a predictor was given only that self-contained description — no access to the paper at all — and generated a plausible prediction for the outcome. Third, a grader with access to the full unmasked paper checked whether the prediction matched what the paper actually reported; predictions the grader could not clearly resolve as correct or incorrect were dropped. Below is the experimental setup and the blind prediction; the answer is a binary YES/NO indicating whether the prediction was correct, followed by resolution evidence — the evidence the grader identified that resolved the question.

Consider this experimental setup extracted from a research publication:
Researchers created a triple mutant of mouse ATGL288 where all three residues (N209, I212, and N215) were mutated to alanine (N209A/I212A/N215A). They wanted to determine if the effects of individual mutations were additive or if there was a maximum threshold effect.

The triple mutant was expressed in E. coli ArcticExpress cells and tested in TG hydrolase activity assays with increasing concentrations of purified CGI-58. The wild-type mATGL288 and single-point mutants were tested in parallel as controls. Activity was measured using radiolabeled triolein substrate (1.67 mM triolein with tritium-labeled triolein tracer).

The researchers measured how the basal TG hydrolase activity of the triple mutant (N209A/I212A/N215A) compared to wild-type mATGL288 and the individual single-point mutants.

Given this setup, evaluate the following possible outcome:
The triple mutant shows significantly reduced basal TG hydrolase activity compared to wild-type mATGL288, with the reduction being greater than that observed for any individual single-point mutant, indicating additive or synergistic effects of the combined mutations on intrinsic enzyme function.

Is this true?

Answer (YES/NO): NO